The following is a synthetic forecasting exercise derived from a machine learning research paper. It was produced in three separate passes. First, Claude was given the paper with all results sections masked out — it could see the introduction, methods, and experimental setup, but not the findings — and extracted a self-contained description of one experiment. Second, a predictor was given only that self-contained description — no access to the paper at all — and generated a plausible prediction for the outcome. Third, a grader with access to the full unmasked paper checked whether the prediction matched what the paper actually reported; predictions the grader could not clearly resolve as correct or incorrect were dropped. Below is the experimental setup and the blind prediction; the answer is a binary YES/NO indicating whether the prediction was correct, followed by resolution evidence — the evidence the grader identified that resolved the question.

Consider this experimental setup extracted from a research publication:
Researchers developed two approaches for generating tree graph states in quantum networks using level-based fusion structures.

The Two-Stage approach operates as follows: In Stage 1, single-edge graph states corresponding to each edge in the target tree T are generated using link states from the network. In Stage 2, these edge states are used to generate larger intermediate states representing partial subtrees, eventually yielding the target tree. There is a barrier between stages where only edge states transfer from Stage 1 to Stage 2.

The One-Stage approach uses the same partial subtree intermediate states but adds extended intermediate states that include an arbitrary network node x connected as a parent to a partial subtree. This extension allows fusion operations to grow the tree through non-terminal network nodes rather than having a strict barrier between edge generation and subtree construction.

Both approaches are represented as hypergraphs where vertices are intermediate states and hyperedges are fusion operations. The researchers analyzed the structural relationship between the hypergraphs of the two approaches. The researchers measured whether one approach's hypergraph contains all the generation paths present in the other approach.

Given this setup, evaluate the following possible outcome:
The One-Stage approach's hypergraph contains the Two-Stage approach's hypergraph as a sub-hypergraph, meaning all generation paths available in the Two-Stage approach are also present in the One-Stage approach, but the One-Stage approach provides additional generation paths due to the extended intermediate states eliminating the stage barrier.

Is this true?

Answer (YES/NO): YES